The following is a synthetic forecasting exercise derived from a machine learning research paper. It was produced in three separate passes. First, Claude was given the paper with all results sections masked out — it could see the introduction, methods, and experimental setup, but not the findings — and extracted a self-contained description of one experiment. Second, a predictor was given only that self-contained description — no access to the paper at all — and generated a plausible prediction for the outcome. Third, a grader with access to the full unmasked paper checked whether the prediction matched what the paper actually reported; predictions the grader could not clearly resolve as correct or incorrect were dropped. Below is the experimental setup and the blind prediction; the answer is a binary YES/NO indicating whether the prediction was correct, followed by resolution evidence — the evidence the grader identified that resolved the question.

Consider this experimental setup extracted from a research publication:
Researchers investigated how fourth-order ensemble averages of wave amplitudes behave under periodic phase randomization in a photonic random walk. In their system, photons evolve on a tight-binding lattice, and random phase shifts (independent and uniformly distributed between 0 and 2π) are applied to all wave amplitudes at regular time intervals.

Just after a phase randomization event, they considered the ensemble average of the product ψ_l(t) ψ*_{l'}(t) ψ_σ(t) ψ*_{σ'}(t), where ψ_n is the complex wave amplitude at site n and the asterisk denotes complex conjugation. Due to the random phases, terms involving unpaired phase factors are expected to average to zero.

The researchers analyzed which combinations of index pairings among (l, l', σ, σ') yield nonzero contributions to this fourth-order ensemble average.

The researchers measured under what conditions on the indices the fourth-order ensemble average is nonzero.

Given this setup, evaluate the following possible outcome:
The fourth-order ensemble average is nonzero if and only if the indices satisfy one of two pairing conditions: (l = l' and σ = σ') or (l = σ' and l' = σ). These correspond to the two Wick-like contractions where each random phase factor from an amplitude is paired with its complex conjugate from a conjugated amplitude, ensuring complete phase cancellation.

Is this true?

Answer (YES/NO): YES